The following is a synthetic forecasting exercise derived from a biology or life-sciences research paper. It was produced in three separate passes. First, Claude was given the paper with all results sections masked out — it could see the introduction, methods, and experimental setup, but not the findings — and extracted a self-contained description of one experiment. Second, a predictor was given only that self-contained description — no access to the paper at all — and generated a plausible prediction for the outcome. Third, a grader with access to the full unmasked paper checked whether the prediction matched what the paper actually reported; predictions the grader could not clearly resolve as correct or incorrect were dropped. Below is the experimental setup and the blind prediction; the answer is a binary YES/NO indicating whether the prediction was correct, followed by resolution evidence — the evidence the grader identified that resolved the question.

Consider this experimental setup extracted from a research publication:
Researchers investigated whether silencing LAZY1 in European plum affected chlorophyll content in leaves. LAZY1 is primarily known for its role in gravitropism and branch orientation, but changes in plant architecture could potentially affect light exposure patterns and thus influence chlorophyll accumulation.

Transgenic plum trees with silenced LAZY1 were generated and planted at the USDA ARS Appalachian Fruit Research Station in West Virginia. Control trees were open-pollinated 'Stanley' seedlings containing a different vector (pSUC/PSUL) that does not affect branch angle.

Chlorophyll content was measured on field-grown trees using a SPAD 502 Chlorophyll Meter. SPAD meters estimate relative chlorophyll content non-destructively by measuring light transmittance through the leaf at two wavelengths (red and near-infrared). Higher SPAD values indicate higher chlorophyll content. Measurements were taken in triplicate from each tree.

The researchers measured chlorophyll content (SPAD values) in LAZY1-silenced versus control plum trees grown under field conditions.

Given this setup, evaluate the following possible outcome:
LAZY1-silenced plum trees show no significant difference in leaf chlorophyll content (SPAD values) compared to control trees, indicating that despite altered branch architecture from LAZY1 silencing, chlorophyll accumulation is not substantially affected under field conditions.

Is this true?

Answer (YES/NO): NO